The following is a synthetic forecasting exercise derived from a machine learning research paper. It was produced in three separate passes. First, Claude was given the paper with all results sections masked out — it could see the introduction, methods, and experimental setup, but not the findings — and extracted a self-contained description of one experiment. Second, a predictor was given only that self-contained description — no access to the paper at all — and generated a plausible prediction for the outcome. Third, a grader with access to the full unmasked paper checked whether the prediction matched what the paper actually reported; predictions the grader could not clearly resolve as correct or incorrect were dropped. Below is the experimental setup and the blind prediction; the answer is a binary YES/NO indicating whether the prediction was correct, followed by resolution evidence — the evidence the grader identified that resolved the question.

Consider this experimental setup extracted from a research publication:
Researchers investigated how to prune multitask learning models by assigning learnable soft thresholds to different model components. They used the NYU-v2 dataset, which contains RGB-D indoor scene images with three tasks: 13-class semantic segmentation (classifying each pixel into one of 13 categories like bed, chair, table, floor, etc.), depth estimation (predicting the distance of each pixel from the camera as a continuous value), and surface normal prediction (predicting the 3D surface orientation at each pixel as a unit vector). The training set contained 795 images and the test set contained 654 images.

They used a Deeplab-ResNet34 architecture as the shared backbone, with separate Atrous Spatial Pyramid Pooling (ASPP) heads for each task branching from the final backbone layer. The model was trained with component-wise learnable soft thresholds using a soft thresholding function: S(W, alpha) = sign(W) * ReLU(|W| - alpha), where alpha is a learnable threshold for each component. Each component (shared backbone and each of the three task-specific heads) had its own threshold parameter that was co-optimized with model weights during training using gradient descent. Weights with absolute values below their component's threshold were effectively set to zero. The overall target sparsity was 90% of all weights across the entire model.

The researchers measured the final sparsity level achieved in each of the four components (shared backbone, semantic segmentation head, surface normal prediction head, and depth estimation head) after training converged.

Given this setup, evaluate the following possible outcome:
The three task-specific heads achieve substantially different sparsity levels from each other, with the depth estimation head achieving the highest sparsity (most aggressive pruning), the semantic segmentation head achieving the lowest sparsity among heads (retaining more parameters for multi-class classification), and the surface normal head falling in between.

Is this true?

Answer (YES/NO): NO